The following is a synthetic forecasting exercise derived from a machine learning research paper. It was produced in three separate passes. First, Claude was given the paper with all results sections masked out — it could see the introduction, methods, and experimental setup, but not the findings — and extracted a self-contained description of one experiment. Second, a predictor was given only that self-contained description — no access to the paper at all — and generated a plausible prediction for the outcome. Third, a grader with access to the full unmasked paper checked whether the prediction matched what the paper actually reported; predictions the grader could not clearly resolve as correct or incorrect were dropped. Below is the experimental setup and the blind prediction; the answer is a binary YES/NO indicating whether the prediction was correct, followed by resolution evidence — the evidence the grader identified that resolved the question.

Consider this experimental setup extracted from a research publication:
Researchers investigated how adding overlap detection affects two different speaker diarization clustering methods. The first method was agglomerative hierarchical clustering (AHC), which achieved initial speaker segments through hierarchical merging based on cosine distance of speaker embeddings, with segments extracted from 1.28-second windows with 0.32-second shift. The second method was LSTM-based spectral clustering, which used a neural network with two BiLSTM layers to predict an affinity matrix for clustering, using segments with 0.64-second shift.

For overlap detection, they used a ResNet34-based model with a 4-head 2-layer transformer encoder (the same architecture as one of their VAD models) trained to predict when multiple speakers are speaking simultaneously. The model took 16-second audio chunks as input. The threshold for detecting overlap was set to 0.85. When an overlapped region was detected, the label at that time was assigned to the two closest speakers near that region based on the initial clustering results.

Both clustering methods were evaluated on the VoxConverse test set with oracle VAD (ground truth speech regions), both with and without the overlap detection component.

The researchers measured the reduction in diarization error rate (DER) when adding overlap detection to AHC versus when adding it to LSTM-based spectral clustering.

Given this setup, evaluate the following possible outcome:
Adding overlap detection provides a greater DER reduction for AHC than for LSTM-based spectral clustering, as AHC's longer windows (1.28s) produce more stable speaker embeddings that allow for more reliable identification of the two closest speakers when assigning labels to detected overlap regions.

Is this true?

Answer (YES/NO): NO